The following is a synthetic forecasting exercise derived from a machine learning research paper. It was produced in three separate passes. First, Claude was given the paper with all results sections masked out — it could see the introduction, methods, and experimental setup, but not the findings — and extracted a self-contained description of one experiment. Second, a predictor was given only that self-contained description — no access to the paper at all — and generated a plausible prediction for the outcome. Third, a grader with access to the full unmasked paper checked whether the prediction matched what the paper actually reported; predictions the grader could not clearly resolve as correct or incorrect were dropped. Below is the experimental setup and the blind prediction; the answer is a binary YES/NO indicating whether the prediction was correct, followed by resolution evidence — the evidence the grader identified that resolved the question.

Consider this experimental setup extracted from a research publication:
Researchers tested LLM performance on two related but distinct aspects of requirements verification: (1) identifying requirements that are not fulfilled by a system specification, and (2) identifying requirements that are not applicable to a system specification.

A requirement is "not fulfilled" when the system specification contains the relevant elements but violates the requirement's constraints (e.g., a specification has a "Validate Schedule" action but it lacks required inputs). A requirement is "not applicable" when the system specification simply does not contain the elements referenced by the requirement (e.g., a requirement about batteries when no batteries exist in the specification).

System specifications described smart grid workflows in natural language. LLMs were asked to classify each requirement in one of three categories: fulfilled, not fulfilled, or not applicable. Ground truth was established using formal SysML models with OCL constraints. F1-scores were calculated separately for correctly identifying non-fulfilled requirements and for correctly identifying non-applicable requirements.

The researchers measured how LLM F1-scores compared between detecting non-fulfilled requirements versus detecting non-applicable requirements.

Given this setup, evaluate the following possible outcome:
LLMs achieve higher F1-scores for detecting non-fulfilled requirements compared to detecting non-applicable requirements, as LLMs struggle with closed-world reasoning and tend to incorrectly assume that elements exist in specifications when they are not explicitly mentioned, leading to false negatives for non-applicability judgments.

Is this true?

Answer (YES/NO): NO